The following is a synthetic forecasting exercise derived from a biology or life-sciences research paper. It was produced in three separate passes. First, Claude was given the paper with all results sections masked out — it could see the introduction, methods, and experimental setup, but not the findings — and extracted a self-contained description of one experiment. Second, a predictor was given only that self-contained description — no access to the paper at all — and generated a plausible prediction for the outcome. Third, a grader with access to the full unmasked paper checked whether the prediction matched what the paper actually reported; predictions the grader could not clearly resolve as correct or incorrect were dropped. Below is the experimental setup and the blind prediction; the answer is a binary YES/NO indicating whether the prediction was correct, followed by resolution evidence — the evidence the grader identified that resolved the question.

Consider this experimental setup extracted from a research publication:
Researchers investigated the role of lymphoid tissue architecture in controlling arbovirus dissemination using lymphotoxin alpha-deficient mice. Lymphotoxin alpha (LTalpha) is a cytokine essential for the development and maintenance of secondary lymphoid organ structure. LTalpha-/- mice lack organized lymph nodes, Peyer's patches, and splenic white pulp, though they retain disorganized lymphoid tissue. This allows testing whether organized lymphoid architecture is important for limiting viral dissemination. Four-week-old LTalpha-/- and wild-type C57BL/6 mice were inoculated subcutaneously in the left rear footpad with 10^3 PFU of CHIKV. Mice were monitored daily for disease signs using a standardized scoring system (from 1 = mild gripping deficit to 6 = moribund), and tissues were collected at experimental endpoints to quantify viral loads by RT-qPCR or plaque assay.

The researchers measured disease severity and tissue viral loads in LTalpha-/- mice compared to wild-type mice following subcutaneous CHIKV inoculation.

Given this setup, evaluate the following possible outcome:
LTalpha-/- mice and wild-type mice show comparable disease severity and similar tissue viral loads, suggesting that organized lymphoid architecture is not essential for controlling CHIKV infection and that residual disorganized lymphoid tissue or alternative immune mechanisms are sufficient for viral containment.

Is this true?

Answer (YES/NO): NO